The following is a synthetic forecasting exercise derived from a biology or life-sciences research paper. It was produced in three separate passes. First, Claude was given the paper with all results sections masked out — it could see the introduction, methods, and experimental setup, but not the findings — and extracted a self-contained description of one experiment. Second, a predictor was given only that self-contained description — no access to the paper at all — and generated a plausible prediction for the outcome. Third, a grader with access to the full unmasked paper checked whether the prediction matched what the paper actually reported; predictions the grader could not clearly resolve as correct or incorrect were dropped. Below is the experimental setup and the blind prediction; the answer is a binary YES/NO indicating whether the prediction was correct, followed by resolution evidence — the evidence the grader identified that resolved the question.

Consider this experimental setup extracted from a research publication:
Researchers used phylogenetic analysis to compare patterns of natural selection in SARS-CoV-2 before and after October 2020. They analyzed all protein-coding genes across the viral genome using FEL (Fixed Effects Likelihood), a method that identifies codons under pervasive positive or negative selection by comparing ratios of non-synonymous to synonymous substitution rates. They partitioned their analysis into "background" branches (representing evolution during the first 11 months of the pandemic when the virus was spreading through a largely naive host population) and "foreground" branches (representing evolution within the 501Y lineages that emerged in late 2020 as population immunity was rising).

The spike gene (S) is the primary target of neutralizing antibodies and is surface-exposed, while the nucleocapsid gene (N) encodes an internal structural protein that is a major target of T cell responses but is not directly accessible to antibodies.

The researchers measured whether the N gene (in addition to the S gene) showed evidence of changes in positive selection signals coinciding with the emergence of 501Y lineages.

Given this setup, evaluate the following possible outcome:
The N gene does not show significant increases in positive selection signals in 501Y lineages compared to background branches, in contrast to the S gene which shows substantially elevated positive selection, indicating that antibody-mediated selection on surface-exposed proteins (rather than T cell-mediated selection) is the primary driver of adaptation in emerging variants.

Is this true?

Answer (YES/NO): NO